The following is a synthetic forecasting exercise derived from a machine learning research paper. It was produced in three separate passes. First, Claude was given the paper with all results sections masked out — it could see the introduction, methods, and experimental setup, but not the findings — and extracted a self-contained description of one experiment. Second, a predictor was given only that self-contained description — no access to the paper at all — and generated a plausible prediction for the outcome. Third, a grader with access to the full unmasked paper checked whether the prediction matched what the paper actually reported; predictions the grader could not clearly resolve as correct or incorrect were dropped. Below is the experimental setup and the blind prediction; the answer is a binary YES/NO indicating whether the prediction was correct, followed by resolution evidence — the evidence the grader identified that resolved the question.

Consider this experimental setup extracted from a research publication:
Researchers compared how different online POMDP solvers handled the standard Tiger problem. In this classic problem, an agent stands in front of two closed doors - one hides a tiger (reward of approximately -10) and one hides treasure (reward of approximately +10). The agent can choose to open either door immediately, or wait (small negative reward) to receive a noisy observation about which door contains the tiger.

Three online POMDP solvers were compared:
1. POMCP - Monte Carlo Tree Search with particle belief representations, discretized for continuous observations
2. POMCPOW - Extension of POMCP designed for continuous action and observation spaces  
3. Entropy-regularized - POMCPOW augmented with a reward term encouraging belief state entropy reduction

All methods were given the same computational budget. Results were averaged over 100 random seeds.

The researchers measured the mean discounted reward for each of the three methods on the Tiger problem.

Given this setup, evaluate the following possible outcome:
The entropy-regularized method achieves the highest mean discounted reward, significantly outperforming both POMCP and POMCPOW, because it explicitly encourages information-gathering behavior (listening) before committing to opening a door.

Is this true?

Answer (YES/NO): NO